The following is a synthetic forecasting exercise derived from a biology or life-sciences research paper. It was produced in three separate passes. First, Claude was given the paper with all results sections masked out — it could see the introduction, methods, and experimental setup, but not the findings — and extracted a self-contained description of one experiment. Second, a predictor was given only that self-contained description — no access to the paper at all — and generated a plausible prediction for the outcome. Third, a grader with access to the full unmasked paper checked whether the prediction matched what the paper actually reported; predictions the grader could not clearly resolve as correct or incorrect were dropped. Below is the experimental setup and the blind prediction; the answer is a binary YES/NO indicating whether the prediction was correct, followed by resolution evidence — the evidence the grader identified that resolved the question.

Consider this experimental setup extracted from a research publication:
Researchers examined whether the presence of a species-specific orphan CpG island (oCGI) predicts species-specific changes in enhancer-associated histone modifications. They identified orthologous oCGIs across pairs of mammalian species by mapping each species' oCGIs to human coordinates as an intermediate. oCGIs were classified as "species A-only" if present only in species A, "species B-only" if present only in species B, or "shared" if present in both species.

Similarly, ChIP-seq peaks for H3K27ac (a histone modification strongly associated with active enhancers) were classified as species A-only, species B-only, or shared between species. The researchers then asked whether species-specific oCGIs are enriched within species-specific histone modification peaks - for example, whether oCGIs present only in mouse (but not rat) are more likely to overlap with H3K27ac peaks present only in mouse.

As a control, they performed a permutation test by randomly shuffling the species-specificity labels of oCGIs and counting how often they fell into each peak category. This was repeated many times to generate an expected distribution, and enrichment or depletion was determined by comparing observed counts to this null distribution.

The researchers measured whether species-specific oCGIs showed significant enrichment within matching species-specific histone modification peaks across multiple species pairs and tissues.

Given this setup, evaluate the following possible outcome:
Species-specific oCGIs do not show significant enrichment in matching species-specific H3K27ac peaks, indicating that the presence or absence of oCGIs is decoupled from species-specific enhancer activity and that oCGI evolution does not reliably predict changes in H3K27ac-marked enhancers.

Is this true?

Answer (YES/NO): NO